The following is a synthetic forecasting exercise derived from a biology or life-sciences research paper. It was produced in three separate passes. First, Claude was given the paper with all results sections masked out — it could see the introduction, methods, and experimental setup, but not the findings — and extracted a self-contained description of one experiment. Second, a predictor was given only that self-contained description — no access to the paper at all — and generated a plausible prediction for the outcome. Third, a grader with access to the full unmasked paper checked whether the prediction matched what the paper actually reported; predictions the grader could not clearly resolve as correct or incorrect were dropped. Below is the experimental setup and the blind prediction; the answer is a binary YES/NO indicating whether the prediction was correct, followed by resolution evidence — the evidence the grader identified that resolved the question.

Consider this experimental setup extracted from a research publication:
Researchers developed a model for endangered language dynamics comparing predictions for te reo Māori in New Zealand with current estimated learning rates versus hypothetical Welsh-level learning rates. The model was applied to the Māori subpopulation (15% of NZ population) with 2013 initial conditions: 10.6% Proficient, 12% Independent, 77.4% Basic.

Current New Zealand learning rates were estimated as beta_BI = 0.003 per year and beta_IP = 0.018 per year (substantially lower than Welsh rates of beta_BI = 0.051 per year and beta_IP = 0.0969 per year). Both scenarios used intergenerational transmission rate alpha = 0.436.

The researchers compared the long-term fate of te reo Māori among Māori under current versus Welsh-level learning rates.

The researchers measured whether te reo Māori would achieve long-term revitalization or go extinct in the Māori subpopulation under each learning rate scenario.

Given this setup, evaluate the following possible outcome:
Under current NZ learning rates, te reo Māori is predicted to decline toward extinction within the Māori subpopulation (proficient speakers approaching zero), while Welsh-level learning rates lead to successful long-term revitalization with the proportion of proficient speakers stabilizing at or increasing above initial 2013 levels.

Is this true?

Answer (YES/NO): YES